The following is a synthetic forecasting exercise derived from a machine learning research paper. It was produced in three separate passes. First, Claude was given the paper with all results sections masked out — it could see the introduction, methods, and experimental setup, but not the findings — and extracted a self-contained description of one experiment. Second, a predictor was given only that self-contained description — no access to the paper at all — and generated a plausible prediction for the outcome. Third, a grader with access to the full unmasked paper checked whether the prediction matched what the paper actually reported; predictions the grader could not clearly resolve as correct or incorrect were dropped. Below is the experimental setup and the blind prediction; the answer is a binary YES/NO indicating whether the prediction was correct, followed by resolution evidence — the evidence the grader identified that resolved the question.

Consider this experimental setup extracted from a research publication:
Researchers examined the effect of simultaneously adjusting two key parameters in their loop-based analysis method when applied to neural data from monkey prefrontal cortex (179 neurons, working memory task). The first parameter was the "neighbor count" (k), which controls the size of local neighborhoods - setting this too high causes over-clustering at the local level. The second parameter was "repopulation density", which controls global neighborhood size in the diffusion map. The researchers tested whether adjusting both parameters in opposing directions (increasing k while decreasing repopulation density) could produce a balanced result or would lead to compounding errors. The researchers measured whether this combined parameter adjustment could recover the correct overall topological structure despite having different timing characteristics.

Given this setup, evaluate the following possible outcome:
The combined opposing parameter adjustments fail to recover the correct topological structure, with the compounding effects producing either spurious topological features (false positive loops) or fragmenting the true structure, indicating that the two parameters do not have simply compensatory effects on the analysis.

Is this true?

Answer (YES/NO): NO